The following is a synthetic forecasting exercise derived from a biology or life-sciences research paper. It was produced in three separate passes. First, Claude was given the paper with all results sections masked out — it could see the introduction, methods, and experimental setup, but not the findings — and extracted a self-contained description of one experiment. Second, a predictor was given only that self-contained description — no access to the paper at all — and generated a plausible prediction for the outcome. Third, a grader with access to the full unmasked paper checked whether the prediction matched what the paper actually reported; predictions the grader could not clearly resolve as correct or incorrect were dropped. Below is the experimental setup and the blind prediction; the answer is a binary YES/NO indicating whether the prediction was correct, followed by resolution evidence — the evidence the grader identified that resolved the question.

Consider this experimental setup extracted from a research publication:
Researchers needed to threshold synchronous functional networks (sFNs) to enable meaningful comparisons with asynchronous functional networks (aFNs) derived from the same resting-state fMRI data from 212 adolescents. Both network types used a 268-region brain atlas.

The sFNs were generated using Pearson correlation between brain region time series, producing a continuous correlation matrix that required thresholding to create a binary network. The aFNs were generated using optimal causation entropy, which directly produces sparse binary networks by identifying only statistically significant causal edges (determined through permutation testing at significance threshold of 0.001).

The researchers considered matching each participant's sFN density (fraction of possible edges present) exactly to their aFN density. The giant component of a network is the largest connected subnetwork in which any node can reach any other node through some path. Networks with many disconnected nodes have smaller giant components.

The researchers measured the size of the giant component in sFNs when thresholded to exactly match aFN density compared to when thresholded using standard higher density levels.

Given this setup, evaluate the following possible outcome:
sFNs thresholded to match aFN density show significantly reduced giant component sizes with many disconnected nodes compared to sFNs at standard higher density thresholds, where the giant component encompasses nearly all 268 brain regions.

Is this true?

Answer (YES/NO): YES